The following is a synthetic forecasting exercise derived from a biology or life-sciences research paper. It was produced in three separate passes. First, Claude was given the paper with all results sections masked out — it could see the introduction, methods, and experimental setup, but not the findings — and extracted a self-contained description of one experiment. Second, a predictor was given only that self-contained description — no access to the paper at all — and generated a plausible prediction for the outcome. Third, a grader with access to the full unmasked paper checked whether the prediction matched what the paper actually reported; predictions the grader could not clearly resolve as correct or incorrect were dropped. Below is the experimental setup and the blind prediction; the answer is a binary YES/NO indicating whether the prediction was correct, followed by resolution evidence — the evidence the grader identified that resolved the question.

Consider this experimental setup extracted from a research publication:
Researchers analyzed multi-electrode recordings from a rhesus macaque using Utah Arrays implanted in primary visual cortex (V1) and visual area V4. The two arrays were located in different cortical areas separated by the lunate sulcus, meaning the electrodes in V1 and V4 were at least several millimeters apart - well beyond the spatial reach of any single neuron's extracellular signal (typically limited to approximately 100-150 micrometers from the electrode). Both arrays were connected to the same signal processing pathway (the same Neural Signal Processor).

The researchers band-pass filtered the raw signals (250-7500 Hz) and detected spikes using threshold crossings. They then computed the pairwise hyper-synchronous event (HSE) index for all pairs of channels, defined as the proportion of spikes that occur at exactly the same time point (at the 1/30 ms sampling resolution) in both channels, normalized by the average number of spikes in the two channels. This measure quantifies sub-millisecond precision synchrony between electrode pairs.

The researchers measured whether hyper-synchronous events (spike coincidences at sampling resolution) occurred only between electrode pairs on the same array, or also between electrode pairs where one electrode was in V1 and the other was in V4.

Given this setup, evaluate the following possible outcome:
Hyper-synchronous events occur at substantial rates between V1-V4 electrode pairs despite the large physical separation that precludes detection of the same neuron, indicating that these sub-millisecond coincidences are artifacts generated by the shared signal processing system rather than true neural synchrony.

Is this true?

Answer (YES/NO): YES